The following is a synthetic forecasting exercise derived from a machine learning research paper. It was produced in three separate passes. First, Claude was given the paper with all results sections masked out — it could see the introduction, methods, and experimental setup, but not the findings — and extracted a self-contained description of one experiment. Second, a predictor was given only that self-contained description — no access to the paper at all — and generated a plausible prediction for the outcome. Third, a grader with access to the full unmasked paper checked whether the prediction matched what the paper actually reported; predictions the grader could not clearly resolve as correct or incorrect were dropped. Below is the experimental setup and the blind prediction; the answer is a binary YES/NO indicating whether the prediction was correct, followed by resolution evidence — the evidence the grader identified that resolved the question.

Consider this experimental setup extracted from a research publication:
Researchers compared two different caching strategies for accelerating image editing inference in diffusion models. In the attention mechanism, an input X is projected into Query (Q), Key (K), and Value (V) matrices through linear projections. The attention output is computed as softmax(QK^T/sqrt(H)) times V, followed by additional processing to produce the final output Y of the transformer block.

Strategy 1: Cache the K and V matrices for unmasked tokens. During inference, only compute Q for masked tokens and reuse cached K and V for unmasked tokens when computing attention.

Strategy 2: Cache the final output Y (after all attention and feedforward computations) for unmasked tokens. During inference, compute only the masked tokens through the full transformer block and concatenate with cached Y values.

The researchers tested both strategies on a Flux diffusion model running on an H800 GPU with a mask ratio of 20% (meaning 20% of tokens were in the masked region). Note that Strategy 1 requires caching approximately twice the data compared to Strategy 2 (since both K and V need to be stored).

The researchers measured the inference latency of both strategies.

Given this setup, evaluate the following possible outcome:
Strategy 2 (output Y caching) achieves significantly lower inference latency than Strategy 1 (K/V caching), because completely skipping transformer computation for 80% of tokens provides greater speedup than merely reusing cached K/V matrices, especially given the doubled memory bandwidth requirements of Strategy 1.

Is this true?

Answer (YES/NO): NO